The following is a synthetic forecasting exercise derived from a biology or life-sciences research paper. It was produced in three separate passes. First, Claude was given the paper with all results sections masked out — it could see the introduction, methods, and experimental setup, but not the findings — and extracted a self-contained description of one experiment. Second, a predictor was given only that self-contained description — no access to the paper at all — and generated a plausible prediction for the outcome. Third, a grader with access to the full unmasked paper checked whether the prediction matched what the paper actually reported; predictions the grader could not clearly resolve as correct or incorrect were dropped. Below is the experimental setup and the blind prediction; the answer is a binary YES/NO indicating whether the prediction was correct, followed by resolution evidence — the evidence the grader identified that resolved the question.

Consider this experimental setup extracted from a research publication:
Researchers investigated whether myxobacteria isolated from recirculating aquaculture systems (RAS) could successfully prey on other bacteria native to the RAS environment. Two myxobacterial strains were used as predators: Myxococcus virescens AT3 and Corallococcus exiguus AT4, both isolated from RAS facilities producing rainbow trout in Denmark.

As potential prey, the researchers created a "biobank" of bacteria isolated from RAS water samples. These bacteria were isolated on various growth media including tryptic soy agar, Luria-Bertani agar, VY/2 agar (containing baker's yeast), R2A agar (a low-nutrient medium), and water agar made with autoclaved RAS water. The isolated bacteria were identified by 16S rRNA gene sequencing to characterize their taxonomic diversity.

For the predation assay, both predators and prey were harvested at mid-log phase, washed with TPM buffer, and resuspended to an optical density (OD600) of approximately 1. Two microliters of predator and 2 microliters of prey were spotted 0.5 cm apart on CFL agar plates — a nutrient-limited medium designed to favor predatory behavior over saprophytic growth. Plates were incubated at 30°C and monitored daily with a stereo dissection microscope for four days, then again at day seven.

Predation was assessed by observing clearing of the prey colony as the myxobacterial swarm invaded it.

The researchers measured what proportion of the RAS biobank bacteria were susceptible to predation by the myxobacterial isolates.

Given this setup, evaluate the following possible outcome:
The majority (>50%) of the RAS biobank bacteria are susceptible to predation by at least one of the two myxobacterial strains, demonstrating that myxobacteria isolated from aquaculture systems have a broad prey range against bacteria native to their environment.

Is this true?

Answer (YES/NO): YES